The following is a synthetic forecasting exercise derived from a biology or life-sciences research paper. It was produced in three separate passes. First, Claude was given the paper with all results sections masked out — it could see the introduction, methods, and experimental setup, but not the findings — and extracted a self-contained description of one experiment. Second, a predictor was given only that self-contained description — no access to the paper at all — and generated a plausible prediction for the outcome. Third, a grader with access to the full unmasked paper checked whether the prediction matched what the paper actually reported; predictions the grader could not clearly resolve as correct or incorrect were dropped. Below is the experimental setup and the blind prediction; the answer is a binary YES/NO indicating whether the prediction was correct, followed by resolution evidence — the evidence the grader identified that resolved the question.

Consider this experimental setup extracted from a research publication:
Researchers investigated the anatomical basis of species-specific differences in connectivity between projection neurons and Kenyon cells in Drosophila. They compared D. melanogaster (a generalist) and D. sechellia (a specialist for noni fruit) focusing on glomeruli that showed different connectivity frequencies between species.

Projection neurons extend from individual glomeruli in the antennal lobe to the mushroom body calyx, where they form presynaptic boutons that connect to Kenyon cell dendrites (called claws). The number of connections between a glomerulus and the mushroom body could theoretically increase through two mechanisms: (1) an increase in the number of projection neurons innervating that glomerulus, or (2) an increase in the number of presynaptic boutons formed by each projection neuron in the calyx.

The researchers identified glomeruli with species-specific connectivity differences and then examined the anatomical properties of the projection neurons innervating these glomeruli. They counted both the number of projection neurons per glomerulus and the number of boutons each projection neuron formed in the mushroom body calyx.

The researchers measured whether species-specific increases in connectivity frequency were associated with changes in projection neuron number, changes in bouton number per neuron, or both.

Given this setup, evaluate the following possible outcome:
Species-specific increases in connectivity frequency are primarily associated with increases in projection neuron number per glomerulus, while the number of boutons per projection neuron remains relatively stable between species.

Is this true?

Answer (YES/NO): NO